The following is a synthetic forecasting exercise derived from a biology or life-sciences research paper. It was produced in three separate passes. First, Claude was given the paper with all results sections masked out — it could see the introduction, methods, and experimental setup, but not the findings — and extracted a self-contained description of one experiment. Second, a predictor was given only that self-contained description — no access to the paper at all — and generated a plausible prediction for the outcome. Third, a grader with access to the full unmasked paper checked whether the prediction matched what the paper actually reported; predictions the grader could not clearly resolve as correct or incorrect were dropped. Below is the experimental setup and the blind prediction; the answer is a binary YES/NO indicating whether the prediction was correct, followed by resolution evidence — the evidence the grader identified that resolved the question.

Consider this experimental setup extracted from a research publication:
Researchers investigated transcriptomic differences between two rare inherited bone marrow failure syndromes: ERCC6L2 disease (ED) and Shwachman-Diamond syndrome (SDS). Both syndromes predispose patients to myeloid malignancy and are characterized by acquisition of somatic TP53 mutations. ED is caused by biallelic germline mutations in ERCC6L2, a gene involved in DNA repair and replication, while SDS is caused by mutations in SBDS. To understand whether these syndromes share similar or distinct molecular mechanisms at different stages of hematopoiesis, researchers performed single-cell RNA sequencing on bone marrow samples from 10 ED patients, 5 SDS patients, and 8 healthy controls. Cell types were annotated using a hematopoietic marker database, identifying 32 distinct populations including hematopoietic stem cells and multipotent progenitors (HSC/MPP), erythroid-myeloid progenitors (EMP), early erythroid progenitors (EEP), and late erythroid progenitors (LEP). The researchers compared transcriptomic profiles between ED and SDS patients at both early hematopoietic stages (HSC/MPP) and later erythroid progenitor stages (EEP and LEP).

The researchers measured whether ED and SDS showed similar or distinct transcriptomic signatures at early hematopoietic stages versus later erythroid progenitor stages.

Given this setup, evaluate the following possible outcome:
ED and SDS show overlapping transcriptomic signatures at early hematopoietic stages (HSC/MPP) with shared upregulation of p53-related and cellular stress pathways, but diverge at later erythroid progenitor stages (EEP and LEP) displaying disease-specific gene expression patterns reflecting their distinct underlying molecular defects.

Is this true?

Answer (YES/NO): NO